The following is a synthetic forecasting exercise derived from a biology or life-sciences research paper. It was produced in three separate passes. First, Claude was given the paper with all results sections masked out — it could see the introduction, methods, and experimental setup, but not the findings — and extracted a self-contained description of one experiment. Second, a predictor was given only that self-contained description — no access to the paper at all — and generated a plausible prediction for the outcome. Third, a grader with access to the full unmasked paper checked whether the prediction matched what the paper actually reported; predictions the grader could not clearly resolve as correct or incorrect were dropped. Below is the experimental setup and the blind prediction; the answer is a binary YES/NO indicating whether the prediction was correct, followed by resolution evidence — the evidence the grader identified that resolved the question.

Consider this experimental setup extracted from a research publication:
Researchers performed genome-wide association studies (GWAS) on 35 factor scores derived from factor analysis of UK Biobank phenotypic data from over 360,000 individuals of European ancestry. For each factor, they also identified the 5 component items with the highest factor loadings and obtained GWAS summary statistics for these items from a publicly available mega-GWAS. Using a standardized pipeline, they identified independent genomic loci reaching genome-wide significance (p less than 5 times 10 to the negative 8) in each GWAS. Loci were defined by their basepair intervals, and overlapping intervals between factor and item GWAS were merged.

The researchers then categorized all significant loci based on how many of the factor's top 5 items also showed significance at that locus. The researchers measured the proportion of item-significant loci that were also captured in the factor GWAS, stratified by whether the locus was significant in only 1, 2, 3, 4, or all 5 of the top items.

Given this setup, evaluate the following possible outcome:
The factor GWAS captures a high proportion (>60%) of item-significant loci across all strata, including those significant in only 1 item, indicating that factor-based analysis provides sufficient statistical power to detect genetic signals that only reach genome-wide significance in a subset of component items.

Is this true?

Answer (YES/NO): NO